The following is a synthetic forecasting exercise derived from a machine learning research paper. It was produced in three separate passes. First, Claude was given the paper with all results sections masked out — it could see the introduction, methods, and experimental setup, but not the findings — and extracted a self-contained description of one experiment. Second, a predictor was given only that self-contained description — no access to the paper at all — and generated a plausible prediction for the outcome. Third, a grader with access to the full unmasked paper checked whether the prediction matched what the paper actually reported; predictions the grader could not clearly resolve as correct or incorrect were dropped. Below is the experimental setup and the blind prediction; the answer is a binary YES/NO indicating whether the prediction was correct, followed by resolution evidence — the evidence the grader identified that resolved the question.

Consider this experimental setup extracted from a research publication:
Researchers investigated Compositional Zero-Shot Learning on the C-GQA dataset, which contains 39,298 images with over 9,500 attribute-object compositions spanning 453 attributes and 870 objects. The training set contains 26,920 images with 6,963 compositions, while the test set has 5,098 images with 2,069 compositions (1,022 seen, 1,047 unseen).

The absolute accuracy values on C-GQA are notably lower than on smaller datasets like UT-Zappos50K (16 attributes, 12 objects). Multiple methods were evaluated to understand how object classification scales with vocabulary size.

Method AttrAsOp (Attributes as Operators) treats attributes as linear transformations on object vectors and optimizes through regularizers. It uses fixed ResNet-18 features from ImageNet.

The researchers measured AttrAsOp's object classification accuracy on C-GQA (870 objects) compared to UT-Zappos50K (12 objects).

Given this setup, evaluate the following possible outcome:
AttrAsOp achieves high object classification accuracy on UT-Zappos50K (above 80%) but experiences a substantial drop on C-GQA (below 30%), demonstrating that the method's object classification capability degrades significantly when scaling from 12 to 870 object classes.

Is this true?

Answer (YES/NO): NO